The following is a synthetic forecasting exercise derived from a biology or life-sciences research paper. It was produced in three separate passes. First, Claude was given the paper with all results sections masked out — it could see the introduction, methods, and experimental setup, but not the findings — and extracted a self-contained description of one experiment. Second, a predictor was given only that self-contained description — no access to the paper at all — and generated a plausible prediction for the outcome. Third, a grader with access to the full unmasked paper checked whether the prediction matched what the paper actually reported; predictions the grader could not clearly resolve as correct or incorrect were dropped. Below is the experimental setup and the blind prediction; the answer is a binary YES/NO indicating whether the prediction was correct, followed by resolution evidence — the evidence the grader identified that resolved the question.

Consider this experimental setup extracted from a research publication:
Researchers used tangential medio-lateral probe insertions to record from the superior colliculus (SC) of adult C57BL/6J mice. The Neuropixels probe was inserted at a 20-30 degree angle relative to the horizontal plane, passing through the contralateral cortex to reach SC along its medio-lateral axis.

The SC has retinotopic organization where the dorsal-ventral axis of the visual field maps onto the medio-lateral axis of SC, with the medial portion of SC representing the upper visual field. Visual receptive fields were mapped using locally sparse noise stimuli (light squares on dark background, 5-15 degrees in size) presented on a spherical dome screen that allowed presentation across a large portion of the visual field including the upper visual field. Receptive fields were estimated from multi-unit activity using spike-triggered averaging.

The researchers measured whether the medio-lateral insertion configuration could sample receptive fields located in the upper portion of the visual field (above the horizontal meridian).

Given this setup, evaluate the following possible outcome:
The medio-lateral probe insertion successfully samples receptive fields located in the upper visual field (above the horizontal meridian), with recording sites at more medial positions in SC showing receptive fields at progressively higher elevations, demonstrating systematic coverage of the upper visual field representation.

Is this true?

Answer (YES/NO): YES